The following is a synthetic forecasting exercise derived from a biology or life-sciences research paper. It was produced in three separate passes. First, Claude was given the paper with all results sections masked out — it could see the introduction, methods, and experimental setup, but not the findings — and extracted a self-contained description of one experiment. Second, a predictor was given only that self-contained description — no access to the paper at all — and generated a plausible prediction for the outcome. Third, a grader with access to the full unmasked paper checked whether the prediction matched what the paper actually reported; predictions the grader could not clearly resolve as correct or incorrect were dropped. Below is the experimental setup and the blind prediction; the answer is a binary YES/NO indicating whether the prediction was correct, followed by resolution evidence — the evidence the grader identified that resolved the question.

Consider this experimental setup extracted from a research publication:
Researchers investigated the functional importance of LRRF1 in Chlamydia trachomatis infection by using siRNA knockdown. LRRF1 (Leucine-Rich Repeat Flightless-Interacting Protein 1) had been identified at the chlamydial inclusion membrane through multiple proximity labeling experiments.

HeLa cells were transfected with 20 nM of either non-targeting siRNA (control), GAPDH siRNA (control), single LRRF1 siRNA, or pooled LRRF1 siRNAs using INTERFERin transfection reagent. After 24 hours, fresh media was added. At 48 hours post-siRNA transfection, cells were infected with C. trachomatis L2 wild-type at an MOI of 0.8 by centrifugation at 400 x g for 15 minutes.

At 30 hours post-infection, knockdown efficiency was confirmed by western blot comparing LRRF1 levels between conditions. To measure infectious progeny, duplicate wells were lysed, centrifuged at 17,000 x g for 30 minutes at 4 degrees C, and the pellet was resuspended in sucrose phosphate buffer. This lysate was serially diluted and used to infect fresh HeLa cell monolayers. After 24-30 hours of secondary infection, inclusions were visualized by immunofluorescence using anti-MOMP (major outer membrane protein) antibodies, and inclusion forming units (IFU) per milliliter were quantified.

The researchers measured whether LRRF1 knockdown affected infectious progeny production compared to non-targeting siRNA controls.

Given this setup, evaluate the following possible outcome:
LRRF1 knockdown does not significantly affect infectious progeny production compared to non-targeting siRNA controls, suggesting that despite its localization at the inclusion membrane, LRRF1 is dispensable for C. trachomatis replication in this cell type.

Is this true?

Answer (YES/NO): YES